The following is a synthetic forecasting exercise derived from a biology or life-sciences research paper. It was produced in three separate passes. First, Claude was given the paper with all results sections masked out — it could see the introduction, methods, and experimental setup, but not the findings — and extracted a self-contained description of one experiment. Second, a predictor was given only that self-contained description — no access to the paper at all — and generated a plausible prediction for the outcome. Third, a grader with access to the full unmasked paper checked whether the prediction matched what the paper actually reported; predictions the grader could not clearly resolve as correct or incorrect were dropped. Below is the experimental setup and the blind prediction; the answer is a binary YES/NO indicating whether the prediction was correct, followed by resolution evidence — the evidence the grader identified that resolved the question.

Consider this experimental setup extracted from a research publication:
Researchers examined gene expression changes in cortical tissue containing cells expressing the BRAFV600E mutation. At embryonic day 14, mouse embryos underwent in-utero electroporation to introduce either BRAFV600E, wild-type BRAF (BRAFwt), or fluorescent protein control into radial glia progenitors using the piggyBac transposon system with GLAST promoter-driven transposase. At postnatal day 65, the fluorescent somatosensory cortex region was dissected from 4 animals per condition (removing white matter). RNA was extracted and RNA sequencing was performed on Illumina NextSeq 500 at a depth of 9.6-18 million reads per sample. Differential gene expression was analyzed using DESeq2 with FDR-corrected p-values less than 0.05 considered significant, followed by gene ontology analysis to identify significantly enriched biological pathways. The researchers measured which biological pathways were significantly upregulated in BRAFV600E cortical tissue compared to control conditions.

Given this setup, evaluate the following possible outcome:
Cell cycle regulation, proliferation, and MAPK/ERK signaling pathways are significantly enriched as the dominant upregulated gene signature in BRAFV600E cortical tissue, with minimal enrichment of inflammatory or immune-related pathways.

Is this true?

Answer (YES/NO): NO